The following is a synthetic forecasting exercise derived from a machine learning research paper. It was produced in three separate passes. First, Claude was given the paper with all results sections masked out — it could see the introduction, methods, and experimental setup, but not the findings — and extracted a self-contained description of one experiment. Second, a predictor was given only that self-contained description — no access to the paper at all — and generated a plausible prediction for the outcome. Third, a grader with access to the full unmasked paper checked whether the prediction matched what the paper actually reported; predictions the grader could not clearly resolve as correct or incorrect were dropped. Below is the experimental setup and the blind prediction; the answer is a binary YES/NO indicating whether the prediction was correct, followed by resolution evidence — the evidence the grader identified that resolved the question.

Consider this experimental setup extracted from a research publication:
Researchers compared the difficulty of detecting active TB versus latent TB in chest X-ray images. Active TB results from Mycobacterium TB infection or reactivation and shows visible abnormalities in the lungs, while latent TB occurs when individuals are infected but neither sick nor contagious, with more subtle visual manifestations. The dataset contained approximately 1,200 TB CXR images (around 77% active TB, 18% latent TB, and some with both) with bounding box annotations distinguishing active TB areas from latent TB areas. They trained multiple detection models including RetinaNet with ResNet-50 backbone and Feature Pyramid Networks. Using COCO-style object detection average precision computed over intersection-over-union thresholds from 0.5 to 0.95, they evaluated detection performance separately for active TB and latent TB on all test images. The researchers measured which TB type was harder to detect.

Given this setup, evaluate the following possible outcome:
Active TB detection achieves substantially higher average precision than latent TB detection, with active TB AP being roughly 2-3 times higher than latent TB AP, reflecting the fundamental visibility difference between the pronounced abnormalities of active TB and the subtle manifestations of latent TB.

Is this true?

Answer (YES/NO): NO